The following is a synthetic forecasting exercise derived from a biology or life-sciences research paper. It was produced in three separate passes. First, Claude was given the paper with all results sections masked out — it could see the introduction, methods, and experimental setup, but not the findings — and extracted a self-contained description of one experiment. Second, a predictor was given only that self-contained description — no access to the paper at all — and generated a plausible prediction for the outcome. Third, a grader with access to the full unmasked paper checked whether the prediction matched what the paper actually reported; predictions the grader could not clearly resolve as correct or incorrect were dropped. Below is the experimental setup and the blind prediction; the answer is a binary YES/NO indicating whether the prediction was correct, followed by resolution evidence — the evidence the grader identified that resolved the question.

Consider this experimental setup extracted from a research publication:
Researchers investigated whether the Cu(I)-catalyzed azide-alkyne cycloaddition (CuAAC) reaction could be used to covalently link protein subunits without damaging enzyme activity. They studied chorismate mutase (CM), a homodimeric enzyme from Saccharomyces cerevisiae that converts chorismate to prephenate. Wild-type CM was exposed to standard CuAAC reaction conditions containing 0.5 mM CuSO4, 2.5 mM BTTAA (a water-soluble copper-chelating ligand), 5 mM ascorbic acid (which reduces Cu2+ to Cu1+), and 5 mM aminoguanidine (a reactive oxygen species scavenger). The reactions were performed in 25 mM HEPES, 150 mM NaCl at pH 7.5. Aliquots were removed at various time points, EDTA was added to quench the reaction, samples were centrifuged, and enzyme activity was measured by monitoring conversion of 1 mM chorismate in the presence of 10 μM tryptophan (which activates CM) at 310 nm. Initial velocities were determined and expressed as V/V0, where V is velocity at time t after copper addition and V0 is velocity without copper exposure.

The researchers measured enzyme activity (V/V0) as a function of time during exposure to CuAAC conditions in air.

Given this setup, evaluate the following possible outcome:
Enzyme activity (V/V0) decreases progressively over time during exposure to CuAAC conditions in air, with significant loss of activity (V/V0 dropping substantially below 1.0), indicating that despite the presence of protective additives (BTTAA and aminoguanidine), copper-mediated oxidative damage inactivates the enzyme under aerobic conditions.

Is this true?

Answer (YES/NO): YES